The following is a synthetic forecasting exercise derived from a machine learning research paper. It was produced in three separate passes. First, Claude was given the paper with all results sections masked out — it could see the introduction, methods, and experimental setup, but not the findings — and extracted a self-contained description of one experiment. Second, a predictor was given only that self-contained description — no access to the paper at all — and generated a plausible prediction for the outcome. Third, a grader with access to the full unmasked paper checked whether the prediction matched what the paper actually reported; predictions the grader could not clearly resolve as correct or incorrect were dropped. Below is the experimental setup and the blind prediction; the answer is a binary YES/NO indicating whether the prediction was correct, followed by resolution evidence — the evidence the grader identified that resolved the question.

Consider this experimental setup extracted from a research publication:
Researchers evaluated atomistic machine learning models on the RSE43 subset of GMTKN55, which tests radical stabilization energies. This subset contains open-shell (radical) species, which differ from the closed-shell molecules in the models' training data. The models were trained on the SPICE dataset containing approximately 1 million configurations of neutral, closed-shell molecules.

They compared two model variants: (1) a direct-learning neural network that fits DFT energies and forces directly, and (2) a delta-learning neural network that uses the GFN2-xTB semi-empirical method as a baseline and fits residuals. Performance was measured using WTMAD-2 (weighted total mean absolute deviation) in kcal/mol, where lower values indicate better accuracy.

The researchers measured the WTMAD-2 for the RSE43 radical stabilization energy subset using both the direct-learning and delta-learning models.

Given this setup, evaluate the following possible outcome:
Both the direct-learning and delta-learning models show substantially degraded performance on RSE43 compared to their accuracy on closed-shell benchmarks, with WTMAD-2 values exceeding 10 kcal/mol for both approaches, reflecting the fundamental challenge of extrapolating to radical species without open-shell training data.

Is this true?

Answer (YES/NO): YES